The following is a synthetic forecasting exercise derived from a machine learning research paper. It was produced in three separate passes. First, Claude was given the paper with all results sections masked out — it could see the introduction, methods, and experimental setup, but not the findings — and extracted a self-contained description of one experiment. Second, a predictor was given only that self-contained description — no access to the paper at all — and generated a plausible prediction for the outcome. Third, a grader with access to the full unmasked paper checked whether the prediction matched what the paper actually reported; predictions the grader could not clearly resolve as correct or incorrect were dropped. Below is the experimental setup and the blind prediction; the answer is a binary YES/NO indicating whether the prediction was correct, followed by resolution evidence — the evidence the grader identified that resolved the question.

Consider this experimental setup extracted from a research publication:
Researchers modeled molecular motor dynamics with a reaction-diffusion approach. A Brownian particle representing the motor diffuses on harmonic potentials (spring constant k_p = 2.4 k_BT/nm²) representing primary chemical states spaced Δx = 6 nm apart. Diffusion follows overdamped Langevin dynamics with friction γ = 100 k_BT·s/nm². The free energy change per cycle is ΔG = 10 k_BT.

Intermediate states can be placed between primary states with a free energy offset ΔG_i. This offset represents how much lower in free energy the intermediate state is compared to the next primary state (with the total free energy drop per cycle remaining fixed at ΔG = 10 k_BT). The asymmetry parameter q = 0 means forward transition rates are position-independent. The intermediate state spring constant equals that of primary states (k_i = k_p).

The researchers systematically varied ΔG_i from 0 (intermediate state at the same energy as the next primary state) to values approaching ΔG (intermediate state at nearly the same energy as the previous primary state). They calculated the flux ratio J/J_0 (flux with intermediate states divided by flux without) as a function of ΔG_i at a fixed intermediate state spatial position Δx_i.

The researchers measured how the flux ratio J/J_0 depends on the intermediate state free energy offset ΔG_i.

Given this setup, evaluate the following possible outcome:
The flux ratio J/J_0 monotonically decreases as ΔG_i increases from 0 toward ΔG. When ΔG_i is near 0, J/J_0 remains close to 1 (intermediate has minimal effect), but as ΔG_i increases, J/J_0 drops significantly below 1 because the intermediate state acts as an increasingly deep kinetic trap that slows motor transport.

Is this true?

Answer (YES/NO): NO